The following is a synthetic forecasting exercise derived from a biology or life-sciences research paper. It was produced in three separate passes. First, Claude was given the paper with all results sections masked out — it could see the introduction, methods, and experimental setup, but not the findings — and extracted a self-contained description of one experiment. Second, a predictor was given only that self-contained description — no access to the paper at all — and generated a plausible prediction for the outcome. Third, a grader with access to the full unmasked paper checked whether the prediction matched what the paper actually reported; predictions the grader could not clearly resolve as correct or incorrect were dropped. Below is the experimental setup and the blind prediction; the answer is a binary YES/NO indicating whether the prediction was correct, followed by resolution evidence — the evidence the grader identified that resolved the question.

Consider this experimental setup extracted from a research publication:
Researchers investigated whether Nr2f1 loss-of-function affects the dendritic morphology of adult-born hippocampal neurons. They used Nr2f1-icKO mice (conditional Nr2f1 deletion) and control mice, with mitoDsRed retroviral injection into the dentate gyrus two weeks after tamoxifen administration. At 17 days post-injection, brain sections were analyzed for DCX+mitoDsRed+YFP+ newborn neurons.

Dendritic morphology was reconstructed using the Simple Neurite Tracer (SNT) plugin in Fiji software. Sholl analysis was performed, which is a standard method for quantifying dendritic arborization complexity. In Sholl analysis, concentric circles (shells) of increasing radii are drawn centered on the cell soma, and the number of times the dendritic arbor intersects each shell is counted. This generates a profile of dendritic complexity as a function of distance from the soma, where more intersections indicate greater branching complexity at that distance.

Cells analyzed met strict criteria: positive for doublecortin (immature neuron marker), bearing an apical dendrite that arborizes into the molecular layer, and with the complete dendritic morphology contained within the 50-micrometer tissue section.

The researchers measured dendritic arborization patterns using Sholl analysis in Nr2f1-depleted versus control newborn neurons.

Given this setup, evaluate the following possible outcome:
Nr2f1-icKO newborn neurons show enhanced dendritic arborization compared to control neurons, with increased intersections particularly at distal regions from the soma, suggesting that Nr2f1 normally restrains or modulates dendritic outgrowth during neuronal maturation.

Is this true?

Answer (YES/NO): NO